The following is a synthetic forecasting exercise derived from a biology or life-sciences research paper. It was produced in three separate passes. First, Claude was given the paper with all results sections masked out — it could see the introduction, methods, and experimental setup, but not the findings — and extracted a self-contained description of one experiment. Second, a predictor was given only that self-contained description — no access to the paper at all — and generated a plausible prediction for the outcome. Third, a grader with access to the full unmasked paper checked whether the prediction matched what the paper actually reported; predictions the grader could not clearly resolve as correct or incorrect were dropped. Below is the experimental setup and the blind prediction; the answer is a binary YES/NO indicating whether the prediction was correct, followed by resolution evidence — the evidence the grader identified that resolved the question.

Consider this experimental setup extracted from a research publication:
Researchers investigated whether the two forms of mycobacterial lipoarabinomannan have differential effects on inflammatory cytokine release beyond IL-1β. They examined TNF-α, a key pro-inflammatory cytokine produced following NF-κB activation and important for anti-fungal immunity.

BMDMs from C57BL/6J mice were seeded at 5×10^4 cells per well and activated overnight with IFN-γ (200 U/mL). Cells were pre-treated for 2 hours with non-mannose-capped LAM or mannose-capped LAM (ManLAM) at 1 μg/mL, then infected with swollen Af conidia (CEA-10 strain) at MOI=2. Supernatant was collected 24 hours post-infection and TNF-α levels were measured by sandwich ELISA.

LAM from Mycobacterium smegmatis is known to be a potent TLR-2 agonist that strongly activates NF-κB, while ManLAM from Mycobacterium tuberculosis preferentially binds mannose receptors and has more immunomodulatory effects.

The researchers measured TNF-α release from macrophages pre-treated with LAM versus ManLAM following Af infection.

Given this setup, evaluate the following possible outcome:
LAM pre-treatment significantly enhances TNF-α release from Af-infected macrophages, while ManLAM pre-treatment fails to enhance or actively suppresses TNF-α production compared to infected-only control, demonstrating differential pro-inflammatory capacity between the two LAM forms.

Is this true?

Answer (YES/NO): NO